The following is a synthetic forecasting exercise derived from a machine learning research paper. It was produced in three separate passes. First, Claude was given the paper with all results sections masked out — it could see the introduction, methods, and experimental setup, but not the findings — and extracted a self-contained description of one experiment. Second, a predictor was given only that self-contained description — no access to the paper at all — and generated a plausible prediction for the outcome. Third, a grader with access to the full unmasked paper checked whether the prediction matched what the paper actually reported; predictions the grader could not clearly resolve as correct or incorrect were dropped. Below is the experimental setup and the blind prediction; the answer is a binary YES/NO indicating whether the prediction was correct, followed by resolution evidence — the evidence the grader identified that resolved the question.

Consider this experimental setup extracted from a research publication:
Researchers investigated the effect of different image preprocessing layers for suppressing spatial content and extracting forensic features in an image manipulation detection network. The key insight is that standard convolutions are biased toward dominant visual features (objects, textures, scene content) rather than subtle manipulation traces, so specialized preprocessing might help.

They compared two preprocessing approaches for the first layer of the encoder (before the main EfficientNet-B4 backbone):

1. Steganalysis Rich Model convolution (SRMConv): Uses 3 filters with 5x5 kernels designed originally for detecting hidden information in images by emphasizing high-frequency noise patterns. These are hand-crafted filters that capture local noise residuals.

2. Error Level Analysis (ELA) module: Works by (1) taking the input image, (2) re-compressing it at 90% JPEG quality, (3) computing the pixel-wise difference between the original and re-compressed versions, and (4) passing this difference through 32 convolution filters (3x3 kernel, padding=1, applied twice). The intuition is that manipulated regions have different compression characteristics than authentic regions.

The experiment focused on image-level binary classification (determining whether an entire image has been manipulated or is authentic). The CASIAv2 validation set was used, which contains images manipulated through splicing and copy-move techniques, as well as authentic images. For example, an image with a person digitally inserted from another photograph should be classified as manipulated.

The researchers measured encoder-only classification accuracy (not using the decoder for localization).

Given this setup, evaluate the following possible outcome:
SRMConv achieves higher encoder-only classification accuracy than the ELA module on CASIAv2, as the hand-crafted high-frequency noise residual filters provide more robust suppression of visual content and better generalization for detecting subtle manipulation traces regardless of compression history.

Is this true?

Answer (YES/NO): NO